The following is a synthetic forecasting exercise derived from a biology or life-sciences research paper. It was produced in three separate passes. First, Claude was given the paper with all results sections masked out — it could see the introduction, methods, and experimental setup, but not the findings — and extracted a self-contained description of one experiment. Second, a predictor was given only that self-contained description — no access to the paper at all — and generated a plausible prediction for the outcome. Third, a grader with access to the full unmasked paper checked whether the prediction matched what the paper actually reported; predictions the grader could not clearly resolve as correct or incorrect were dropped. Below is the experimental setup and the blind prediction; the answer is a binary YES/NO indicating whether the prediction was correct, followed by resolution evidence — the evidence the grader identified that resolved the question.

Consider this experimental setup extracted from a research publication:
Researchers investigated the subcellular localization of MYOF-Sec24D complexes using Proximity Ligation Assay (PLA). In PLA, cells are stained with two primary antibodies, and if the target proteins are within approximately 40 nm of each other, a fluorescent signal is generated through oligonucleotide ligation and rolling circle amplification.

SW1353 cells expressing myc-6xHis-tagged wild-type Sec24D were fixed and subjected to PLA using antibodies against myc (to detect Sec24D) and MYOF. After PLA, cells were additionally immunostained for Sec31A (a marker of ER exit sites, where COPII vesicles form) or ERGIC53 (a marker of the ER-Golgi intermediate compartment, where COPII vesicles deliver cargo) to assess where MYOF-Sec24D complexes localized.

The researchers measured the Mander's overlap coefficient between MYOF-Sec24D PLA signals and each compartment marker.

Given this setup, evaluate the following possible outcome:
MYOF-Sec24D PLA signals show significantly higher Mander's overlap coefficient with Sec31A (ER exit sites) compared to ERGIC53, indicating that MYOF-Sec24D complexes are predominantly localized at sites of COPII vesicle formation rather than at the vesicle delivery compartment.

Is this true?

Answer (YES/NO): NO